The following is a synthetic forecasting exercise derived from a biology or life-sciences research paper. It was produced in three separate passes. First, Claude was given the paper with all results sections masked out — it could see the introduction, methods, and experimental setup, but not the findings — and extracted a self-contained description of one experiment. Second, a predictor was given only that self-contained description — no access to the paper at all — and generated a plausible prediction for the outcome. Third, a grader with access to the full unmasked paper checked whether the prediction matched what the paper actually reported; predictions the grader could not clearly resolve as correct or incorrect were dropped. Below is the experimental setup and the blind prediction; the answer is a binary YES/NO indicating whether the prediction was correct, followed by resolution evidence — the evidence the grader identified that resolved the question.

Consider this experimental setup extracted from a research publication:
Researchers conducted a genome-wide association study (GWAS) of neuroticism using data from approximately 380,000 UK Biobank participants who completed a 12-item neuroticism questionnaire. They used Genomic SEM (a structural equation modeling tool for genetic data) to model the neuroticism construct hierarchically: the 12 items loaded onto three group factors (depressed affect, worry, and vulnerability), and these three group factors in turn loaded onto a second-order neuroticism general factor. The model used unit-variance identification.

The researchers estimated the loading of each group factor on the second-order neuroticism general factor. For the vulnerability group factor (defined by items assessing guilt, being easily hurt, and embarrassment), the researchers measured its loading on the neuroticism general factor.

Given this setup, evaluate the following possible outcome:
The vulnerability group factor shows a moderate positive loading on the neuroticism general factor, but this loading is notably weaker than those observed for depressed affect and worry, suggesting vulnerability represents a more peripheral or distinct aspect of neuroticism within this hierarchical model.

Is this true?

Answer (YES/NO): NO